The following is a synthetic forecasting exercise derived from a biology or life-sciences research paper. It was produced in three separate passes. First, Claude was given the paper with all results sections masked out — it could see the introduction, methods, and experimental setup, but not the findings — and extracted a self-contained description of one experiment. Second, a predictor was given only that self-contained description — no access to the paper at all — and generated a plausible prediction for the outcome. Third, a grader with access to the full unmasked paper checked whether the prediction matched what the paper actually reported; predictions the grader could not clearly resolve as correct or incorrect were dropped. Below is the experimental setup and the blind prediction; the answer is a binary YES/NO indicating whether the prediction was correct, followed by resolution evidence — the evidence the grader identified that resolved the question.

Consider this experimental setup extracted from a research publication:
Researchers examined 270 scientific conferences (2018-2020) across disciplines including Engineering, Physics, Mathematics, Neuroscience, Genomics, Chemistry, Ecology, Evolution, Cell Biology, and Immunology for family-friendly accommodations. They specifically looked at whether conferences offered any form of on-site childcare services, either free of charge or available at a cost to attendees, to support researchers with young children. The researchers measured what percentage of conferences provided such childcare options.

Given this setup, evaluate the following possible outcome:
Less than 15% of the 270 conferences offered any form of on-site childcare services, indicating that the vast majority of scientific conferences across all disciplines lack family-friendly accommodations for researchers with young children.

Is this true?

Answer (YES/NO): NO